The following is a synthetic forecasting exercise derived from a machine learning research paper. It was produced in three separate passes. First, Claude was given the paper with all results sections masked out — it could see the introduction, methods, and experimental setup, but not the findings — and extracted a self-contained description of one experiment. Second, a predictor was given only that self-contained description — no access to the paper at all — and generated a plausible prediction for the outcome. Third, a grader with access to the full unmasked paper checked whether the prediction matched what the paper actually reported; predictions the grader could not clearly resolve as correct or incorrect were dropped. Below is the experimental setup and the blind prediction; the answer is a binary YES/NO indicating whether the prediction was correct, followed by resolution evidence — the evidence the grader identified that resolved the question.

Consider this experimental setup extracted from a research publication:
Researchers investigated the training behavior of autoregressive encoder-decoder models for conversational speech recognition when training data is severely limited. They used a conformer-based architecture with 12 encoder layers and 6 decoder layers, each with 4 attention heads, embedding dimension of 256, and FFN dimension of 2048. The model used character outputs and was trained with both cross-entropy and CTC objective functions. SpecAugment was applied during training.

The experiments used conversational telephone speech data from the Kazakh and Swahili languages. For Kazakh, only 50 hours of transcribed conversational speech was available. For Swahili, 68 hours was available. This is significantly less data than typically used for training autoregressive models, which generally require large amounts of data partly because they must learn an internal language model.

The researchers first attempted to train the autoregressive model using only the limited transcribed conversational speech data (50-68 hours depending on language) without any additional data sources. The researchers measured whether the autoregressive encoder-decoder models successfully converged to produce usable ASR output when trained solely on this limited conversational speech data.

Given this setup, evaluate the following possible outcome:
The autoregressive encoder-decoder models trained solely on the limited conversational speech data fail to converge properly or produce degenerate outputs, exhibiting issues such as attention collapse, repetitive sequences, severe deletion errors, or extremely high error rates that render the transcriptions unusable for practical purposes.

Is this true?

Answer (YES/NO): YES